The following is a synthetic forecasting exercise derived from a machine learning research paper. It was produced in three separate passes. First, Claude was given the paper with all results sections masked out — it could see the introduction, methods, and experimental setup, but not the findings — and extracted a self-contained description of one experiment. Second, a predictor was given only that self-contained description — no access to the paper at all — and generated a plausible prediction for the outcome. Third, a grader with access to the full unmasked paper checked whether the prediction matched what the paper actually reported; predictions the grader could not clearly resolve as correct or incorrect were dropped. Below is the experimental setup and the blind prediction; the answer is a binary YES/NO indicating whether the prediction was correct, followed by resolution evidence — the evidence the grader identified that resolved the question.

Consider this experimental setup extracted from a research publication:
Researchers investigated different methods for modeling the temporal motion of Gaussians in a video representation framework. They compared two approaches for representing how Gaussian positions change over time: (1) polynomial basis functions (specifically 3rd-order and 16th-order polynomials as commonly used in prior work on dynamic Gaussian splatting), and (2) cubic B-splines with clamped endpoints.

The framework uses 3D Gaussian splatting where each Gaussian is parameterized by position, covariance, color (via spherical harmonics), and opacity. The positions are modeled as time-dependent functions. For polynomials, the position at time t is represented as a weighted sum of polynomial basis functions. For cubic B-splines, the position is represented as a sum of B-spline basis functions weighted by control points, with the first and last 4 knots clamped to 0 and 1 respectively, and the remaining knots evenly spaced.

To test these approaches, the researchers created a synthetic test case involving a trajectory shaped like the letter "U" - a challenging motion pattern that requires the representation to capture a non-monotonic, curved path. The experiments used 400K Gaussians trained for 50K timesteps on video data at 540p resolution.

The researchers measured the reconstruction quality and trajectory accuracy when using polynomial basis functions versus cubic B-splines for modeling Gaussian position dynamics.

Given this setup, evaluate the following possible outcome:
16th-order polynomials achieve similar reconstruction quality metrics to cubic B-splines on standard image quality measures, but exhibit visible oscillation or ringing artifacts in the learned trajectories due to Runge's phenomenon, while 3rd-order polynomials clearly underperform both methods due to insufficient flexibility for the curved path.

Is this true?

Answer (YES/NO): NO